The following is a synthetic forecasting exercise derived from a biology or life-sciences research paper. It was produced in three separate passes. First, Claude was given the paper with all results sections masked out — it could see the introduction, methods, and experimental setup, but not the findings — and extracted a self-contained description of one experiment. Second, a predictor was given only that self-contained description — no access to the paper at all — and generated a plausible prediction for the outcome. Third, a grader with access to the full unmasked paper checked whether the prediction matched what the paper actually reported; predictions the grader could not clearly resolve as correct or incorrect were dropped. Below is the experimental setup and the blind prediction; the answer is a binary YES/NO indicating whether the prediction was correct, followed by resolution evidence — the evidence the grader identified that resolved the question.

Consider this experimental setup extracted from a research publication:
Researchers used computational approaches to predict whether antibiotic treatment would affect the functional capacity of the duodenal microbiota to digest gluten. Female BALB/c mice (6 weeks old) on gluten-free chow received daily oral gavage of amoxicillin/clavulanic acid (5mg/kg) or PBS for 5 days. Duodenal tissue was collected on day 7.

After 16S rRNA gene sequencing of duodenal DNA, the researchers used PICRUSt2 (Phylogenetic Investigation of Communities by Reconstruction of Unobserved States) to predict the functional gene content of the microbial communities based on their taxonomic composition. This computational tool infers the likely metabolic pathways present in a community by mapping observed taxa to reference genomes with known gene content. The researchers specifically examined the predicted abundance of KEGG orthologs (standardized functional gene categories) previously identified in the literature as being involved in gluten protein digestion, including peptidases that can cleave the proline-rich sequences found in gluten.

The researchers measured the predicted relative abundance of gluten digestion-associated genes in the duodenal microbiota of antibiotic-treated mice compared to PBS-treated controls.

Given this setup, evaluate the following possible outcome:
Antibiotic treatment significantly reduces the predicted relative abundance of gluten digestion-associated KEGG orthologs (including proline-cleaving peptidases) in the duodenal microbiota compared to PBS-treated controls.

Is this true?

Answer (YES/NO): NO